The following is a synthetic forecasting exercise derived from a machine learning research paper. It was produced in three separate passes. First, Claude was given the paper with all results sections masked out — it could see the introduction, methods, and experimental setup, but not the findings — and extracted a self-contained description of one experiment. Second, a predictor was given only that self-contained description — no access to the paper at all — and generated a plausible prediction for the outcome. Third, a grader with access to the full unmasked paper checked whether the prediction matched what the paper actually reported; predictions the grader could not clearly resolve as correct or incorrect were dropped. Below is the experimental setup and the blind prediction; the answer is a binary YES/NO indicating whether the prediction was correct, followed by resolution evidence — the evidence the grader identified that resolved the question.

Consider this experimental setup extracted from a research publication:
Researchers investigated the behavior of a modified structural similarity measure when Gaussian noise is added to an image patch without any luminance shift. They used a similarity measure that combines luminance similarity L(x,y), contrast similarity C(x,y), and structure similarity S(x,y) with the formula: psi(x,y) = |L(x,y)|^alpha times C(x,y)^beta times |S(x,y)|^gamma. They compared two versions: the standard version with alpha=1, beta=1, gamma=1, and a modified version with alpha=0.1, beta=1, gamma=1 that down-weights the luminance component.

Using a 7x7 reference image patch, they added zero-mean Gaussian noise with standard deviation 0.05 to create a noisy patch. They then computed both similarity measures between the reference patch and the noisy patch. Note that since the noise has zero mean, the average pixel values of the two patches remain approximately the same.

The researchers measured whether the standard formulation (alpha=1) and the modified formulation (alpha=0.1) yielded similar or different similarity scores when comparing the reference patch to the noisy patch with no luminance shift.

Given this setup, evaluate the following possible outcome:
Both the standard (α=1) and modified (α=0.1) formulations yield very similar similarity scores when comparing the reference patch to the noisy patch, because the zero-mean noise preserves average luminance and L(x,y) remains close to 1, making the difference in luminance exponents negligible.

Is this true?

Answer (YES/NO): YES